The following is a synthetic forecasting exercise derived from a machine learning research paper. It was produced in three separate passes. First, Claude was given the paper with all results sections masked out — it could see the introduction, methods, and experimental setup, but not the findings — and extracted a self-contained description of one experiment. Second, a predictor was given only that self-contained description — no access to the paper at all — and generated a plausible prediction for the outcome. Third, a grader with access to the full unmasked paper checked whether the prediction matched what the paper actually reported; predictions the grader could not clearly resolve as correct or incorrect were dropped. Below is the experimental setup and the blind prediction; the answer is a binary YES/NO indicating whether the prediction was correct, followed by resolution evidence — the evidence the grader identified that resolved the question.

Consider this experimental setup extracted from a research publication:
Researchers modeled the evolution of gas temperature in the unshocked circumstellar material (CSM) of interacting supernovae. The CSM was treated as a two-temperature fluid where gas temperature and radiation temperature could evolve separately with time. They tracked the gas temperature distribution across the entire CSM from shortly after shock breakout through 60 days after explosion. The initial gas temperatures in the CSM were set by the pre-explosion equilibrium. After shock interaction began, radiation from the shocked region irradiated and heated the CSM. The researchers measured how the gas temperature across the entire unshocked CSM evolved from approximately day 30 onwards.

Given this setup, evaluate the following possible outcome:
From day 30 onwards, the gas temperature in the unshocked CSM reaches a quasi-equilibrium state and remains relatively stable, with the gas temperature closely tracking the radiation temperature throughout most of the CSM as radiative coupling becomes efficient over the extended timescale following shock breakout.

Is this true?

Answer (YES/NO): NO